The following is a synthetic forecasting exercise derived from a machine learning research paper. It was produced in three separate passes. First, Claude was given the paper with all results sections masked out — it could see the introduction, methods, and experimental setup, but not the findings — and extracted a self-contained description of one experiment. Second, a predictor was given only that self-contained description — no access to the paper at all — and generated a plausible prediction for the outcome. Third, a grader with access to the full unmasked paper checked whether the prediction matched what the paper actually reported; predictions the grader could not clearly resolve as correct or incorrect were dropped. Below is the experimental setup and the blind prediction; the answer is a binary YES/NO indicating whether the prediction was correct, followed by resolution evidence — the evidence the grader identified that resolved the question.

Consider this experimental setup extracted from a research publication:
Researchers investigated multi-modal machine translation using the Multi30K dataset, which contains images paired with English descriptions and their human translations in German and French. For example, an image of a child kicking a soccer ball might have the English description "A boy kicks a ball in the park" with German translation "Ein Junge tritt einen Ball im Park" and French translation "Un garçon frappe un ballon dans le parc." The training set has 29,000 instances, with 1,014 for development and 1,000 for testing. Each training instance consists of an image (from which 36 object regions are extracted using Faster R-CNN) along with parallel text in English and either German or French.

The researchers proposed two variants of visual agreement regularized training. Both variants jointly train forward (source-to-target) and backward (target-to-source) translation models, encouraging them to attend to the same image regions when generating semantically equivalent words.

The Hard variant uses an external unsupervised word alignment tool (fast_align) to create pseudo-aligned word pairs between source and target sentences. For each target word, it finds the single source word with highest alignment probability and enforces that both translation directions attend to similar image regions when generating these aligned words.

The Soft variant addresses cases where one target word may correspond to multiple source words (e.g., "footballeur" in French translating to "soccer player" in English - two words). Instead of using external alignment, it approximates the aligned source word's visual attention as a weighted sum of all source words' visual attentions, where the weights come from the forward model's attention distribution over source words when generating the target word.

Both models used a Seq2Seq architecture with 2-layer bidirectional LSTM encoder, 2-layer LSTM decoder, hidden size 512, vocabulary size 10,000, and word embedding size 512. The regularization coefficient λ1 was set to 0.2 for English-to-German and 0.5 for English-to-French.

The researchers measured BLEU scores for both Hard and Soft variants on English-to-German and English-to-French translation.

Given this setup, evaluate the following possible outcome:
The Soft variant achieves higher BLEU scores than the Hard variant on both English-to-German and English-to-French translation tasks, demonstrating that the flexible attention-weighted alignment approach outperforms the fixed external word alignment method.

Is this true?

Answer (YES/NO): NO